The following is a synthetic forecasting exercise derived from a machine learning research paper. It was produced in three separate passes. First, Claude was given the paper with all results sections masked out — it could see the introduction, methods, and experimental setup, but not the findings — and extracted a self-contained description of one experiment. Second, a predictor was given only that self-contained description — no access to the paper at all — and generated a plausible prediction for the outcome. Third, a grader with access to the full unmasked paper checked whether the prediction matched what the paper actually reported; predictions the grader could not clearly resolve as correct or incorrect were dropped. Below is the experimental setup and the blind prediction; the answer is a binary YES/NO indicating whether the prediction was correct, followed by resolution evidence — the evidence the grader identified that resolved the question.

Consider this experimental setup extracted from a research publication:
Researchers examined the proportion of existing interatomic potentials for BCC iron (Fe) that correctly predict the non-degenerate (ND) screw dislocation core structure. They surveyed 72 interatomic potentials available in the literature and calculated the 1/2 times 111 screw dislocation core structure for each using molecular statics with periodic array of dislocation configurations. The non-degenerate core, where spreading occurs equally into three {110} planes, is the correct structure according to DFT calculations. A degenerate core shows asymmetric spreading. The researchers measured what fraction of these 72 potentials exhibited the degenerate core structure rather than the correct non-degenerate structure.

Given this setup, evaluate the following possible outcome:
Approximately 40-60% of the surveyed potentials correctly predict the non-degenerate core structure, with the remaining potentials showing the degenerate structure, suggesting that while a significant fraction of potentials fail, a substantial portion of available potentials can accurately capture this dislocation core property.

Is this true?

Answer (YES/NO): NO